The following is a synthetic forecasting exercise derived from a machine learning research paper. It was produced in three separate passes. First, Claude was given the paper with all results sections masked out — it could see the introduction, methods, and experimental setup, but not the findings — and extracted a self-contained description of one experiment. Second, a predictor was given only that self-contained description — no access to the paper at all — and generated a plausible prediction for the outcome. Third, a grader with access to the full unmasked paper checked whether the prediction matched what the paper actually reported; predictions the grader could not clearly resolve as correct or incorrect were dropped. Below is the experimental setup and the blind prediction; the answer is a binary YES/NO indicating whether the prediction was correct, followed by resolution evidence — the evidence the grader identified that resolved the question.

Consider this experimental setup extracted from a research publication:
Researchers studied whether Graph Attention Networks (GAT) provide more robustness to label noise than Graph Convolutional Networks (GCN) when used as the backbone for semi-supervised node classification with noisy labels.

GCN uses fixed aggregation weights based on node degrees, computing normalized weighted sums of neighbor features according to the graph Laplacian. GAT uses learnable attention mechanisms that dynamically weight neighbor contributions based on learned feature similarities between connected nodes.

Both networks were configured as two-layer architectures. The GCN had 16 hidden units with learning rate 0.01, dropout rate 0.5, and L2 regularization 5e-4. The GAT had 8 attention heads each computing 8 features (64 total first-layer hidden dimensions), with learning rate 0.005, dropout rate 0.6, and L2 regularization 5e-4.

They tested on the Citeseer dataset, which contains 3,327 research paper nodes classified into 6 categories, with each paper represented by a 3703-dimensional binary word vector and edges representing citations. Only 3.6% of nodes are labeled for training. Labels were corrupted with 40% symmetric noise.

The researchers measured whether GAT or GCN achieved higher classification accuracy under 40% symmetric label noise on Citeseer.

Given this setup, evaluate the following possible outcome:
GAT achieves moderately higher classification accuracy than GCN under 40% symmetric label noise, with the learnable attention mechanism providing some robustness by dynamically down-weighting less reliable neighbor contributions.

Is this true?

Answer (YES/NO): NO